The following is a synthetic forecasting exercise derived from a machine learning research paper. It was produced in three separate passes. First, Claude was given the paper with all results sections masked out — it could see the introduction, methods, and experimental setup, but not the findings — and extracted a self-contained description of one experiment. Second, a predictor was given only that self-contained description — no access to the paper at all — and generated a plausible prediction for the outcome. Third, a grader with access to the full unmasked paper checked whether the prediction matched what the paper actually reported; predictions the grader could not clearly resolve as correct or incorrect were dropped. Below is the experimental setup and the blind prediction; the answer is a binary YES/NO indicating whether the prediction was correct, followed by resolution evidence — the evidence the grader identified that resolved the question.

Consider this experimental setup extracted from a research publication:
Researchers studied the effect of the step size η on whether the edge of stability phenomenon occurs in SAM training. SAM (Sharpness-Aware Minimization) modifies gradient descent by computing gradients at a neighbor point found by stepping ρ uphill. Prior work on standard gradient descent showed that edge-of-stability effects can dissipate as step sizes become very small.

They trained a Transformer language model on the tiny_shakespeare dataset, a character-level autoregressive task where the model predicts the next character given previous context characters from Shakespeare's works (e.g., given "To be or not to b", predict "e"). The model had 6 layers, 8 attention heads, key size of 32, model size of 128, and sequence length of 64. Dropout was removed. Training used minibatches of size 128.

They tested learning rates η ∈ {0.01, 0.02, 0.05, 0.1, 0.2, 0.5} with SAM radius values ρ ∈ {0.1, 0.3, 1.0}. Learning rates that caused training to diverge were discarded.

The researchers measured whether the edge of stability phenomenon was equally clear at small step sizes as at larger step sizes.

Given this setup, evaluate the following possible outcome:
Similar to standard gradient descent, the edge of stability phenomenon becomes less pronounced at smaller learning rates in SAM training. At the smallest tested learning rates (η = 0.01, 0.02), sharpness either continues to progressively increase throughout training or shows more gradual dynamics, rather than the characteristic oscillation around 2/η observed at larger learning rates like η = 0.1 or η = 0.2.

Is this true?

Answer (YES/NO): NO